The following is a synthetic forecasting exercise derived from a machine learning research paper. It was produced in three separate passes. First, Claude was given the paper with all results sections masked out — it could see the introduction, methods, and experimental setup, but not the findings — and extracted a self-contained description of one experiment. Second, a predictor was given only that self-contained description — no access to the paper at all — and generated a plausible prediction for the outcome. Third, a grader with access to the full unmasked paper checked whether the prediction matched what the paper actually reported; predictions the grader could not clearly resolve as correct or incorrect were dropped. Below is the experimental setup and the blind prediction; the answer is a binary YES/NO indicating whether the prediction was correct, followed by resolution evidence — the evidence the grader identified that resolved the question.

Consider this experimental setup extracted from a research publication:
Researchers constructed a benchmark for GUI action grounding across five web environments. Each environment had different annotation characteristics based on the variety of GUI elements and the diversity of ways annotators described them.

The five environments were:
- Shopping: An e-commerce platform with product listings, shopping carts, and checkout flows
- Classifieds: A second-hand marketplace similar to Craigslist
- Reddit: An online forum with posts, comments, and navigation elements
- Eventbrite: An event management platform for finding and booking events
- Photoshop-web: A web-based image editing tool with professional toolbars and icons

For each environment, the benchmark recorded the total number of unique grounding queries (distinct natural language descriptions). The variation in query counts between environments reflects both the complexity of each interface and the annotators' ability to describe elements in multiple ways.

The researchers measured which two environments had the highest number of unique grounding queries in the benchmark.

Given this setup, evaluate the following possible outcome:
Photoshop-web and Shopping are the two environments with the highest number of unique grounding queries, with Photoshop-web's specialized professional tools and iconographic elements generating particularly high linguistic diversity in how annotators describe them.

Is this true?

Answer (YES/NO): NO